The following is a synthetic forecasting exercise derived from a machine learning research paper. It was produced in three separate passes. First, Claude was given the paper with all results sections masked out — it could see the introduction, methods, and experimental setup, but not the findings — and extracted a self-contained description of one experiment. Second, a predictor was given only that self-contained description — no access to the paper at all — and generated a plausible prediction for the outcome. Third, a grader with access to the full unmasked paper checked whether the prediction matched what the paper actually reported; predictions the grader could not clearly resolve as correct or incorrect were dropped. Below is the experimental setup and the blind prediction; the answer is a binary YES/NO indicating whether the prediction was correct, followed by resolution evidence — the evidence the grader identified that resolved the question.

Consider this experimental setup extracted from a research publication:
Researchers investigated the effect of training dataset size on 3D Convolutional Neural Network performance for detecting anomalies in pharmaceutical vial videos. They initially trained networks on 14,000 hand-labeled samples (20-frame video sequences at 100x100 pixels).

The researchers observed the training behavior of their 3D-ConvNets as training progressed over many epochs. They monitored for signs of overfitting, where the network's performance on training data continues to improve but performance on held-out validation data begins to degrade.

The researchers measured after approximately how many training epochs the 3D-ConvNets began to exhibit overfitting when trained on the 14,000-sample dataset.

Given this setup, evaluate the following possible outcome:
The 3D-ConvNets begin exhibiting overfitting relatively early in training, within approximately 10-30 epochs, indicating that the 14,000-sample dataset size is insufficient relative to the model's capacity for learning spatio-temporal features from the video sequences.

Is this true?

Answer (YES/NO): NO